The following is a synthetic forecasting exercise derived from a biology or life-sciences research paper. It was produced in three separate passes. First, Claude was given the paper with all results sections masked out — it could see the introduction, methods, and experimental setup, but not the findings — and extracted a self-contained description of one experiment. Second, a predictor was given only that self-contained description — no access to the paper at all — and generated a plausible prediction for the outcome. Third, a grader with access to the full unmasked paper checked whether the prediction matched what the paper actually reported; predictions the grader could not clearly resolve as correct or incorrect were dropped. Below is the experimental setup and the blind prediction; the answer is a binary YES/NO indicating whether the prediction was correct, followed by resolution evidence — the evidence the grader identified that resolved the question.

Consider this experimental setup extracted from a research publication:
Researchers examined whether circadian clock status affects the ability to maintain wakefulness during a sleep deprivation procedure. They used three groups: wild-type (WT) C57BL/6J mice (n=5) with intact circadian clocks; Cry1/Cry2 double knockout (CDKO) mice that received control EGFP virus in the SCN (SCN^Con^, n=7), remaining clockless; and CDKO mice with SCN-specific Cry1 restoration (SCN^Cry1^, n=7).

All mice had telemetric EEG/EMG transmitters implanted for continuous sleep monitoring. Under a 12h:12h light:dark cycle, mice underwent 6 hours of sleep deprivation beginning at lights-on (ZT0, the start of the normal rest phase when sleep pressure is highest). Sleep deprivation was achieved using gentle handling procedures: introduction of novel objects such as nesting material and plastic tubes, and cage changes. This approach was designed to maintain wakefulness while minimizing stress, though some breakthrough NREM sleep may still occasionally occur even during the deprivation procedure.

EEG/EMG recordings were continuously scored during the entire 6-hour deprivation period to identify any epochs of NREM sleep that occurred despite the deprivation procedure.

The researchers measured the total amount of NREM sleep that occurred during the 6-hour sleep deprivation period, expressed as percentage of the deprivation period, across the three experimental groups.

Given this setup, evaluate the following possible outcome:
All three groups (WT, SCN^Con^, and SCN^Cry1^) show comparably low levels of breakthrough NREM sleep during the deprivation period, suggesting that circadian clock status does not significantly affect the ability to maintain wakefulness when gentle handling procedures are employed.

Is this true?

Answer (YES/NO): YES